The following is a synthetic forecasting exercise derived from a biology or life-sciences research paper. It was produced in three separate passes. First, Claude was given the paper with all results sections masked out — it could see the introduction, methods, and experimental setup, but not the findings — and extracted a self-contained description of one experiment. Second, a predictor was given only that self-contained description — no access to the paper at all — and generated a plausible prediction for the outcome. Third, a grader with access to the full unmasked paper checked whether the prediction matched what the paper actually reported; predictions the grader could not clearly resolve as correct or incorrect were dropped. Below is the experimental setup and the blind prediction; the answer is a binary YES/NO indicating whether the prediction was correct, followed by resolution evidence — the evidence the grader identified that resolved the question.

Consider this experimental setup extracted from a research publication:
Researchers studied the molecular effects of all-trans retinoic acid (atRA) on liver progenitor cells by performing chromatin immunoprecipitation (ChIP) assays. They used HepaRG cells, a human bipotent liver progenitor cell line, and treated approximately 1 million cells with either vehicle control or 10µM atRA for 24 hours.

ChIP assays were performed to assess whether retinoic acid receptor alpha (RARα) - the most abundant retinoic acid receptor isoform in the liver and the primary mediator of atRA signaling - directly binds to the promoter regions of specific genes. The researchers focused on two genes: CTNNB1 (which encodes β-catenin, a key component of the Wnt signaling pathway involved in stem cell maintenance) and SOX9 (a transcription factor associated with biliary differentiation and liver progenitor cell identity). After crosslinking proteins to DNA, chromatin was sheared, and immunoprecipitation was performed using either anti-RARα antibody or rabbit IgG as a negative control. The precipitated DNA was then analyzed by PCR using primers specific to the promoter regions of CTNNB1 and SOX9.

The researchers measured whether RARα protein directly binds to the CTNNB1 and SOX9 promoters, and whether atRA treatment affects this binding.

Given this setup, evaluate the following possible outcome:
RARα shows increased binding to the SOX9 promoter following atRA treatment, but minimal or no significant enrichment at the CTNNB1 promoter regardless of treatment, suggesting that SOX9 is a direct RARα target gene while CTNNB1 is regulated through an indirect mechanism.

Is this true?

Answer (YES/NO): NO